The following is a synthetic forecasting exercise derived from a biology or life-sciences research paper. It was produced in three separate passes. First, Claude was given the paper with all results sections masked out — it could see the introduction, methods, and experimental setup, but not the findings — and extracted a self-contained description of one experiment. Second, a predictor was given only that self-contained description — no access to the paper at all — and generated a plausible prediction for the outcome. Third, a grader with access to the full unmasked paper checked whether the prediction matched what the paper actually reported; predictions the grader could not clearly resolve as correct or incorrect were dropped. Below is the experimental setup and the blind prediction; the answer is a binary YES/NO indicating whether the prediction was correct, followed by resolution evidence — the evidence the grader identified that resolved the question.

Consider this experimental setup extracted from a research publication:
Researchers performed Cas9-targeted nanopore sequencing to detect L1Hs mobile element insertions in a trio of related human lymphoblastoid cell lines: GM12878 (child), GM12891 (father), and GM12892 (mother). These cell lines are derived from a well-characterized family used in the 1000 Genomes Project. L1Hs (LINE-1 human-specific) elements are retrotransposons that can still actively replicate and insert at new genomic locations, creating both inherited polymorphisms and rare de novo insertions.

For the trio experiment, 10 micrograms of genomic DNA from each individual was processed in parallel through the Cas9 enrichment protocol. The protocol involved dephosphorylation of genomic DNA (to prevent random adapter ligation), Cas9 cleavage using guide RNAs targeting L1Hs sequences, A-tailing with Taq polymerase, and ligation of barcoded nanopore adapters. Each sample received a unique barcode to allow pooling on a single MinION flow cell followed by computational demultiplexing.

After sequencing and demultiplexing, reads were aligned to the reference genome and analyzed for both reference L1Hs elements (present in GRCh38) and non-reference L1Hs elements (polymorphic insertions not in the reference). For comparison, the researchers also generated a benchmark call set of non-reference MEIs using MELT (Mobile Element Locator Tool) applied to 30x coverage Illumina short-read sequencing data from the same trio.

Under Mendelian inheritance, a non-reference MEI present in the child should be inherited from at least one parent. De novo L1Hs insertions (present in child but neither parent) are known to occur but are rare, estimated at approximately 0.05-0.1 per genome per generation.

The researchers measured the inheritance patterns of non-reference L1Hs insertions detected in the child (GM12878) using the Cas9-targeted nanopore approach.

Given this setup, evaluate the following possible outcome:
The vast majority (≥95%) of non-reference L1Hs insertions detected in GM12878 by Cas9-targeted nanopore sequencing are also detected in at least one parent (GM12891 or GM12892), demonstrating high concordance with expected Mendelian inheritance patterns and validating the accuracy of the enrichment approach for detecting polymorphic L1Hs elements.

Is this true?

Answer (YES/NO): YES